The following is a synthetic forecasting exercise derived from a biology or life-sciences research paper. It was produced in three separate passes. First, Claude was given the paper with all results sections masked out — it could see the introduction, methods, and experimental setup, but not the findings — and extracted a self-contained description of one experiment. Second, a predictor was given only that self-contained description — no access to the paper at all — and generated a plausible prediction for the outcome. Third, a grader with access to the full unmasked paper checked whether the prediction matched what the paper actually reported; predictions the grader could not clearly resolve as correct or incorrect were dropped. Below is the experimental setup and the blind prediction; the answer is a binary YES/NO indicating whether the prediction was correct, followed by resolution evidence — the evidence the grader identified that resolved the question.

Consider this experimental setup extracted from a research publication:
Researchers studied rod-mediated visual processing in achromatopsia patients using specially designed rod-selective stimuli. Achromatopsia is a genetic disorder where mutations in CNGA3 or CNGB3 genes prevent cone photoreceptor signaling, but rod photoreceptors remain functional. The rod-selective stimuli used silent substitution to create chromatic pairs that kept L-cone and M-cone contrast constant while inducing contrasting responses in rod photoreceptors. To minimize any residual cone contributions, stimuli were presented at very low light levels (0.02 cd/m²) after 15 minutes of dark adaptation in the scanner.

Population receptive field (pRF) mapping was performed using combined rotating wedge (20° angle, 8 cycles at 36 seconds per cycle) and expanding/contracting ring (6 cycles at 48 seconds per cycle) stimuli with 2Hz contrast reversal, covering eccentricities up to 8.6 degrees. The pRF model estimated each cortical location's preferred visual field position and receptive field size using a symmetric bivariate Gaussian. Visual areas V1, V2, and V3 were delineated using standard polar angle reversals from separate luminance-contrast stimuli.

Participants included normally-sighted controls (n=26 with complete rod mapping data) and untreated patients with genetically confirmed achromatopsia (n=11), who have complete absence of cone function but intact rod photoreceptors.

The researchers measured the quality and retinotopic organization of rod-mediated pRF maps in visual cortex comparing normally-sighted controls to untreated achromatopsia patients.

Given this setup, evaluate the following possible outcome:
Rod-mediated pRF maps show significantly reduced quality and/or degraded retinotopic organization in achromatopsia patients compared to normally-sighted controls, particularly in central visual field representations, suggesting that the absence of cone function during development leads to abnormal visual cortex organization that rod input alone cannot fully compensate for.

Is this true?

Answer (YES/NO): NO